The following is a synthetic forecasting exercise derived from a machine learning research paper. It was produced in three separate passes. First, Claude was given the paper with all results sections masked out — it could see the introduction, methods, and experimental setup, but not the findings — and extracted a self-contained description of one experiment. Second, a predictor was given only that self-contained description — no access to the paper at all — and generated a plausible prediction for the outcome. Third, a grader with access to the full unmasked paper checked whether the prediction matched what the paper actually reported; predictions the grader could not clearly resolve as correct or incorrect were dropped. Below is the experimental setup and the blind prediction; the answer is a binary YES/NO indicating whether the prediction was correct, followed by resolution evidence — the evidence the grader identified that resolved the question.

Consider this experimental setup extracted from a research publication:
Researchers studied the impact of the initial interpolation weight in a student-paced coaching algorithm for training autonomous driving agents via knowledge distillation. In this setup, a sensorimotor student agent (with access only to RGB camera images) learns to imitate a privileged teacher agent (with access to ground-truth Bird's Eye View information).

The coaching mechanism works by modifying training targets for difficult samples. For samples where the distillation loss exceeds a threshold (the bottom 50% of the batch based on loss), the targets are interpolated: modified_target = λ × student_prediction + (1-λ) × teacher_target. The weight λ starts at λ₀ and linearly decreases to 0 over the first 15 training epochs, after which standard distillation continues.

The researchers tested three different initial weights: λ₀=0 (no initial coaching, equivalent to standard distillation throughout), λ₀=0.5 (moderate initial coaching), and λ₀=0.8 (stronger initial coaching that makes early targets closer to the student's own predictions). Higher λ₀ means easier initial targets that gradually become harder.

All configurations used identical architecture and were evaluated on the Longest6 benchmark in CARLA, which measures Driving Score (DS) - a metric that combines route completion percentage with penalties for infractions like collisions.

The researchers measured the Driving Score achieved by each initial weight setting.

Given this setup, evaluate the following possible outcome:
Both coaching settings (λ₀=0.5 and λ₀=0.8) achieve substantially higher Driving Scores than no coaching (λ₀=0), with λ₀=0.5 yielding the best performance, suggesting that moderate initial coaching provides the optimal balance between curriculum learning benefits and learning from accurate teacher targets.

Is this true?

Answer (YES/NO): NO